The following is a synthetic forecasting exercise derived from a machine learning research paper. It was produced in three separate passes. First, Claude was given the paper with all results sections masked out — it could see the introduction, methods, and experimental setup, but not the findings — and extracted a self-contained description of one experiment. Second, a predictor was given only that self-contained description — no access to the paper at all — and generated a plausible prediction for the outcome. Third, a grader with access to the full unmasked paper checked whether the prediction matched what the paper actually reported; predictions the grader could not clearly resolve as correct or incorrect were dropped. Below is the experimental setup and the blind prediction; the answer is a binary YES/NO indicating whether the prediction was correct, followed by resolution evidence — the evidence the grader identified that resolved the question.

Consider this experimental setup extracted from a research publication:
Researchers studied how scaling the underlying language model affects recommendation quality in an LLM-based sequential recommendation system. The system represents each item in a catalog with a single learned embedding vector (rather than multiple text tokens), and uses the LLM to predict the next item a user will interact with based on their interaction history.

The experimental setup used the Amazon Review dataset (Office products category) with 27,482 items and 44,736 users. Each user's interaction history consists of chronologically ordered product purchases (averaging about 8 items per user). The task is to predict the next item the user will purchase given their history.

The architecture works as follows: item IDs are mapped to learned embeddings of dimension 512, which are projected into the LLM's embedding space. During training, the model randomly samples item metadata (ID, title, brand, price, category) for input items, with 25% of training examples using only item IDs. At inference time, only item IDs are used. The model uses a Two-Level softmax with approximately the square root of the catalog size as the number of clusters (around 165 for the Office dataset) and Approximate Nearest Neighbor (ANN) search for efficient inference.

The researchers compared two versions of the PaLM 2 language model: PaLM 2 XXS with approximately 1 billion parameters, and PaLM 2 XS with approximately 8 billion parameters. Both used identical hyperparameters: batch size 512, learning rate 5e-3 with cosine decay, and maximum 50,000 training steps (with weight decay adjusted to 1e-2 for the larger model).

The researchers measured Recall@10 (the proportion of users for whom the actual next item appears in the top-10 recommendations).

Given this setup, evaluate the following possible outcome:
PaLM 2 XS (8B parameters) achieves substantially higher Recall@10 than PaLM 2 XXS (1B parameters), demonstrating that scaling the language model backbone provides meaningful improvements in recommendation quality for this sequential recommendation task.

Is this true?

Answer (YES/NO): NO